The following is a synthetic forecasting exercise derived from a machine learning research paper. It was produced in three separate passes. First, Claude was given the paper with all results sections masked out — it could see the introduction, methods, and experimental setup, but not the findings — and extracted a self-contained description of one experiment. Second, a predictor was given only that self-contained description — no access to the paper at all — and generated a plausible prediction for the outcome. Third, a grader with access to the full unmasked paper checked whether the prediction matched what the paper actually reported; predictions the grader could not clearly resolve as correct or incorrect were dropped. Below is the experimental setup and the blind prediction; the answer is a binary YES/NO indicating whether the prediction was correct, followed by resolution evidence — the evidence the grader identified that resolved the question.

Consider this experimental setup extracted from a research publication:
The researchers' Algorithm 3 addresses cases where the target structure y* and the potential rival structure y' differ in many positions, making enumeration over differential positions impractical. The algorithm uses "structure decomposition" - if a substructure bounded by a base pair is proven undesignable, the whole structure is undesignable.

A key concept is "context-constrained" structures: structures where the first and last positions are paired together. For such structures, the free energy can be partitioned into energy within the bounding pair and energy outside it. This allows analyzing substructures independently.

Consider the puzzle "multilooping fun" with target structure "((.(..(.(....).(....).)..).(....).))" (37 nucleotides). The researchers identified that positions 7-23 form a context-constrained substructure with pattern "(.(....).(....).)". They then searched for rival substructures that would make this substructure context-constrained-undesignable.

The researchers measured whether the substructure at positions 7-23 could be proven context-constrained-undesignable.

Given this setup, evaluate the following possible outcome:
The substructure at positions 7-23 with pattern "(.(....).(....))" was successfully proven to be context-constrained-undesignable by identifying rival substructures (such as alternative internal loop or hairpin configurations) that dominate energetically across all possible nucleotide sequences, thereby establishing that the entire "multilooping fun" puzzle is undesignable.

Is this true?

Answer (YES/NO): YES